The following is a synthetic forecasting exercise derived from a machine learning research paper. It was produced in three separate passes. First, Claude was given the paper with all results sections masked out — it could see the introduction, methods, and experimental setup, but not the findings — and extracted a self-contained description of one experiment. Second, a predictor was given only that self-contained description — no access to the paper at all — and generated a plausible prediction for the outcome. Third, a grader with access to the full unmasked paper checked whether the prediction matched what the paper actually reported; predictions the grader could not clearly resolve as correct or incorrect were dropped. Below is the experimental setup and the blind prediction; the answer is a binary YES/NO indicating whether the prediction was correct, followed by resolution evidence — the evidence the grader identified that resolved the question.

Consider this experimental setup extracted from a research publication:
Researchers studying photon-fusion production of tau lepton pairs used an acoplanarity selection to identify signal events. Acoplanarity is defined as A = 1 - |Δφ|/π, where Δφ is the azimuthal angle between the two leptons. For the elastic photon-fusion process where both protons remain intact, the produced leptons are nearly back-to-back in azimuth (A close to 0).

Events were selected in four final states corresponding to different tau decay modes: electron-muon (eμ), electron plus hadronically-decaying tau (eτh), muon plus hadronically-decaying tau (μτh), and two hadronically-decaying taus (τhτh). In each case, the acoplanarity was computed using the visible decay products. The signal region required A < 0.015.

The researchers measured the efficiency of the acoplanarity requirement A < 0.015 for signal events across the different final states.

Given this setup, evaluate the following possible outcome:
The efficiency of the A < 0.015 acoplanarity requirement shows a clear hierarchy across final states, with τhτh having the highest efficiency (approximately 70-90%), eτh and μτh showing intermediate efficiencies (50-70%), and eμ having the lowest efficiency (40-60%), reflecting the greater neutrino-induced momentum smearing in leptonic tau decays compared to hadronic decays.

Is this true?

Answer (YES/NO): NO